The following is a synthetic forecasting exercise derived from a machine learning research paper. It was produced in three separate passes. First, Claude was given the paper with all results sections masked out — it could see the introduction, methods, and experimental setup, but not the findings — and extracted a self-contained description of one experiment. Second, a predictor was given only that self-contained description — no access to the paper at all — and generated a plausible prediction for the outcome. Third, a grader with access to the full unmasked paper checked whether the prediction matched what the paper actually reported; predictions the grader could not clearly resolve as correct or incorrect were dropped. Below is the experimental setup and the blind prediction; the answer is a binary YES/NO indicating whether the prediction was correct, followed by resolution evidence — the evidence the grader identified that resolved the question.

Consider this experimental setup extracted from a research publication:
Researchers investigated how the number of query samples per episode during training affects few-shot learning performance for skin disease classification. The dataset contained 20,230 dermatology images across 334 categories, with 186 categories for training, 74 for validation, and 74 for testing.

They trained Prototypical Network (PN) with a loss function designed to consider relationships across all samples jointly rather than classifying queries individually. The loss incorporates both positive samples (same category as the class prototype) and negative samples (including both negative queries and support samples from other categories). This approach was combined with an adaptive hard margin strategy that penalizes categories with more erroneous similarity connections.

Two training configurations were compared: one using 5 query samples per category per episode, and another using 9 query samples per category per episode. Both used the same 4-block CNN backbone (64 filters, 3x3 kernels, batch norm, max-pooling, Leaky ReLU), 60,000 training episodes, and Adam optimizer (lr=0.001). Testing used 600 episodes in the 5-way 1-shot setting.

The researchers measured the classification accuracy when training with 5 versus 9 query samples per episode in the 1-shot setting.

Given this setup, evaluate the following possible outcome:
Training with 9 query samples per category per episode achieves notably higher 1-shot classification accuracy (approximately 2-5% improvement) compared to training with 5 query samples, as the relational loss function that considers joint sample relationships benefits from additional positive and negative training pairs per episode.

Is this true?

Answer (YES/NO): NO